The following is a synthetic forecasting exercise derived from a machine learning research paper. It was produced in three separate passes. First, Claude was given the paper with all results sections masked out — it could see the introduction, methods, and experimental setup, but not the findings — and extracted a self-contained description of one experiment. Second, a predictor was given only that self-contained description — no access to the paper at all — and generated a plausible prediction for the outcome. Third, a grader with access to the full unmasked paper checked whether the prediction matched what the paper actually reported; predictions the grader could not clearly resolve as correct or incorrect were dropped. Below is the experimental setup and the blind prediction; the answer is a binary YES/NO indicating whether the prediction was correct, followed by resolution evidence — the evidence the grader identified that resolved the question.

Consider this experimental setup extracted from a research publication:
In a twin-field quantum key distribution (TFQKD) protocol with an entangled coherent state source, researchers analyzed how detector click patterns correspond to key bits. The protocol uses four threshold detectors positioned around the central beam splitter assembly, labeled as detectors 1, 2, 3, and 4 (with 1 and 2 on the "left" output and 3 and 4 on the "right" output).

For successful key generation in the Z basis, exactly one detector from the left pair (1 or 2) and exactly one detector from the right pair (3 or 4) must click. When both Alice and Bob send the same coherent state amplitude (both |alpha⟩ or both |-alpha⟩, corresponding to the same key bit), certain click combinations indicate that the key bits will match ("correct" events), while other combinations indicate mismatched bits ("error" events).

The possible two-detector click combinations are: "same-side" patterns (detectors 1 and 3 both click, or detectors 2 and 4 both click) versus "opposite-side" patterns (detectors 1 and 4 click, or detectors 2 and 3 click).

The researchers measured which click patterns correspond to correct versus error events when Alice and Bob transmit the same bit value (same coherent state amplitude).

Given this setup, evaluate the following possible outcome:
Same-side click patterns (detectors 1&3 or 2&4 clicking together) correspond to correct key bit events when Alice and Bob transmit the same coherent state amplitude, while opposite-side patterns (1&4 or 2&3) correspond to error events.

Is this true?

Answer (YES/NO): YES